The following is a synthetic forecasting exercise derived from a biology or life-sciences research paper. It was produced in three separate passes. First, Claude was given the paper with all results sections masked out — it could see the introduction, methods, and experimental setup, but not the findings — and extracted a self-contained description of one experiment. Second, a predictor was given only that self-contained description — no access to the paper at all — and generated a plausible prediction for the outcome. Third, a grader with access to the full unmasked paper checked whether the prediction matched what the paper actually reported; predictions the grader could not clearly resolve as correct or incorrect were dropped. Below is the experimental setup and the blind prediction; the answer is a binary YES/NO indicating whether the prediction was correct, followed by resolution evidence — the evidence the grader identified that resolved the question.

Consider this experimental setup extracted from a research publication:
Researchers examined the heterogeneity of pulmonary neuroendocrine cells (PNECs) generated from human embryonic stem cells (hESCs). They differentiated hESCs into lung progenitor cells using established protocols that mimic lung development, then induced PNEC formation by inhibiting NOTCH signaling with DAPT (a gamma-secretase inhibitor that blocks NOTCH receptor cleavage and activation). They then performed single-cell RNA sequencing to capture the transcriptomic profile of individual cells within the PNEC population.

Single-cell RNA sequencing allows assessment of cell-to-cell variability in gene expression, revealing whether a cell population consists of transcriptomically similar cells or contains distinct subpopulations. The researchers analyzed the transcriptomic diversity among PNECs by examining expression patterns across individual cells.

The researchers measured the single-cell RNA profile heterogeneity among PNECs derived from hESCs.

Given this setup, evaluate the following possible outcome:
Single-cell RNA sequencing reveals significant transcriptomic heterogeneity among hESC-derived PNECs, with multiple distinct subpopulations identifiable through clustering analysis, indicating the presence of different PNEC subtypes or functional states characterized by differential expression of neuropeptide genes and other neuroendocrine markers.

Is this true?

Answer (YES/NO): YES